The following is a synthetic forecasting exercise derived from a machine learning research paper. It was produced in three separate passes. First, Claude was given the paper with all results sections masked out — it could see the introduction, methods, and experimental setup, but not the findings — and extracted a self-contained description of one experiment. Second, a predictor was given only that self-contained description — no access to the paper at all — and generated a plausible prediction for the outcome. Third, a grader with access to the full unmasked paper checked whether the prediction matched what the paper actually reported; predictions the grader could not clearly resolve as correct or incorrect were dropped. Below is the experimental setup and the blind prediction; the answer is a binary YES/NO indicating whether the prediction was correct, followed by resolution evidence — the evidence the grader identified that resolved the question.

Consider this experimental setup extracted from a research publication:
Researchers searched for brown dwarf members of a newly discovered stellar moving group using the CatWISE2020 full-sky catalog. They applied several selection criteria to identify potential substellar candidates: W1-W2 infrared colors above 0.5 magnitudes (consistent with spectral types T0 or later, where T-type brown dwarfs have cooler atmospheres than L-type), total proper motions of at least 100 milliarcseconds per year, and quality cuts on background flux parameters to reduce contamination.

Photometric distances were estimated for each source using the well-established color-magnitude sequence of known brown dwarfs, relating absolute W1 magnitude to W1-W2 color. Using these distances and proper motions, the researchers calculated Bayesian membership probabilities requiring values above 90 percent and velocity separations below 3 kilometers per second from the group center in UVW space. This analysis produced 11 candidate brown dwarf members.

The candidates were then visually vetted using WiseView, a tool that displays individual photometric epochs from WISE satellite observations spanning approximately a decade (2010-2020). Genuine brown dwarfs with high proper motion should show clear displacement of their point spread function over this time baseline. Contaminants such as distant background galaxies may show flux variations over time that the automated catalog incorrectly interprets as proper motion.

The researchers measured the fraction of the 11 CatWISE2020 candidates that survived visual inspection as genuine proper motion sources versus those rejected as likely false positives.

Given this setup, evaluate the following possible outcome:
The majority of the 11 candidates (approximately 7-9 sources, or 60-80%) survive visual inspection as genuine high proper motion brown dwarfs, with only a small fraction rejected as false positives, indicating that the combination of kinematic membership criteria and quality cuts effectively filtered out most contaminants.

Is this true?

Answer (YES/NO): NO